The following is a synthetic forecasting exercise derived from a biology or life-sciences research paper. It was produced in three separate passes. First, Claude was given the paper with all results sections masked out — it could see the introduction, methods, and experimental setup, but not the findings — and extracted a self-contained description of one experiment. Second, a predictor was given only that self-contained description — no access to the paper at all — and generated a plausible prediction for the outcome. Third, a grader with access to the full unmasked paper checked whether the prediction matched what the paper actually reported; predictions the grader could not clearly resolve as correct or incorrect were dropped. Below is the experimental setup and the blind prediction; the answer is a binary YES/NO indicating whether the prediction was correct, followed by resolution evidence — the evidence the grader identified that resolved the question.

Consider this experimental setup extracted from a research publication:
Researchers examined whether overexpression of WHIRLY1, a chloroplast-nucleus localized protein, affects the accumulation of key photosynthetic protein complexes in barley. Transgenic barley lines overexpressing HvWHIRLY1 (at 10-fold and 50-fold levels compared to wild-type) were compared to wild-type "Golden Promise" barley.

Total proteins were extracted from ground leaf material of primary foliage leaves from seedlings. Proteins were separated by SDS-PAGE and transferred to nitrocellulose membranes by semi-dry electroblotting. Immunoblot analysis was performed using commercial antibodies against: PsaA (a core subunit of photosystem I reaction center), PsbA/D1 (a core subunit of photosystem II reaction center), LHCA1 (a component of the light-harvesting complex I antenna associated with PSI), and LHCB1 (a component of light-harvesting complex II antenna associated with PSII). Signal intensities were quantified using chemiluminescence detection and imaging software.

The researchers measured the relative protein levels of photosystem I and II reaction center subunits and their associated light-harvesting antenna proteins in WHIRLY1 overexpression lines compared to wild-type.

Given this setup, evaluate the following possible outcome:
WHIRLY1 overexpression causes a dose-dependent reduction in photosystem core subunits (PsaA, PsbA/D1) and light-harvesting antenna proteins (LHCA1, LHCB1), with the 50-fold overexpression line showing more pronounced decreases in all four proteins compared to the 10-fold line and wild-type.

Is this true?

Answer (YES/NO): NO